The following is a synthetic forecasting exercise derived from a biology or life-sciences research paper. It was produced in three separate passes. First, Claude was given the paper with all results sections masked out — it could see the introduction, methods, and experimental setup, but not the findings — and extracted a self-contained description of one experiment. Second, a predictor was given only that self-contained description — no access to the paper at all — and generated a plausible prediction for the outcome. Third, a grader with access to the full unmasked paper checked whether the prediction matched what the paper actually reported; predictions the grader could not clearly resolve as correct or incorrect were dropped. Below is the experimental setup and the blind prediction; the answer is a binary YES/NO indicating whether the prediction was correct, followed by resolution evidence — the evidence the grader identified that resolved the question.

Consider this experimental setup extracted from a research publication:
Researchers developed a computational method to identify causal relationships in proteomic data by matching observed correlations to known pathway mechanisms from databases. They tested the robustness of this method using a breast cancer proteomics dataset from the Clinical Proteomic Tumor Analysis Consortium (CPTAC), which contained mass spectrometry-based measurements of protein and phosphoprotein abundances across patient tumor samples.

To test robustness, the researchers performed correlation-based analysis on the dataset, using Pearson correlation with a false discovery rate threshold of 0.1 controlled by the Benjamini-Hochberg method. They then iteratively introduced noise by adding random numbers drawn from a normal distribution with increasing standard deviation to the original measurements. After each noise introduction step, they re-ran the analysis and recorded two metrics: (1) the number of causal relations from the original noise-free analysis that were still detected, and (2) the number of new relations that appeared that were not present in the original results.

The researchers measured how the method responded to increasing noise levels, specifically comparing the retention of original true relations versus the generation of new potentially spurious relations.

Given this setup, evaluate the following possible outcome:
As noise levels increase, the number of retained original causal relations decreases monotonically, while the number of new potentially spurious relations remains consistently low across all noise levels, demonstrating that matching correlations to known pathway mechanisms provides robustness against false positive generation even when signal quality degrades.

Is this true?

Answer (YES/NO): YES